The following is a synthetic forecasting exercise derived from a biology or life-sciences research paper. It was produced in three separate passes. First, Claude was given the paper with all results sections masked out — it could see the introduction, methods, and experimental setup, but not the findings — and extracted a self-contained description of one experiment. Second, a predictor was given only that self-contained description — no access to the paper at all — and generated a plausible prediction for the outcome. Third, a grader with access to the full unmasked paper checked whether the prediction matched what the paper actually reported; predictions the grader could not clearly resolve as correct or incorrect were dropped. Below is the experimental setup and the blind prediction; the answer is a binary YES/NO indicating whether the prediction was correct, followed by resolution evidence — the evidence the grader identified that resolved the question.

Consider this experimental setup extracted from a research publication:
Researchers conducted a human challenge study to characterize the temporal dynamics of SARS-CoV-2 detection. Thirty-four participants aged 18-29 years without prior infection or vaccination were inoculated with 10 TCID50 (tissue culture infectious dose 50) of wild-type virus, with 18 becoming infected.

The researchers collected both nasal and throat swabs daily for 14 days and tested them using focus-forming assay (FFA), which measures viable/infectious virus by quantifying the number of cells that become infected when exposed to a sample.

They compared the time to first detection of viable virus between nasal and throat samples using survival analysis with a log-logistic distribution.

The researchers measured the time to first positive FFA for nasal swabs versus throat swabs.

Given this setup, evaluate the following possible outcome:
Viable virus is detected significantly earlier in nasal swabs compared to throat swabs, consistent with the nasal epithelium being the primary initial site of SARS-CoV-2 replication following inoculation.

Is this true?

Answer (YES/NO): NO